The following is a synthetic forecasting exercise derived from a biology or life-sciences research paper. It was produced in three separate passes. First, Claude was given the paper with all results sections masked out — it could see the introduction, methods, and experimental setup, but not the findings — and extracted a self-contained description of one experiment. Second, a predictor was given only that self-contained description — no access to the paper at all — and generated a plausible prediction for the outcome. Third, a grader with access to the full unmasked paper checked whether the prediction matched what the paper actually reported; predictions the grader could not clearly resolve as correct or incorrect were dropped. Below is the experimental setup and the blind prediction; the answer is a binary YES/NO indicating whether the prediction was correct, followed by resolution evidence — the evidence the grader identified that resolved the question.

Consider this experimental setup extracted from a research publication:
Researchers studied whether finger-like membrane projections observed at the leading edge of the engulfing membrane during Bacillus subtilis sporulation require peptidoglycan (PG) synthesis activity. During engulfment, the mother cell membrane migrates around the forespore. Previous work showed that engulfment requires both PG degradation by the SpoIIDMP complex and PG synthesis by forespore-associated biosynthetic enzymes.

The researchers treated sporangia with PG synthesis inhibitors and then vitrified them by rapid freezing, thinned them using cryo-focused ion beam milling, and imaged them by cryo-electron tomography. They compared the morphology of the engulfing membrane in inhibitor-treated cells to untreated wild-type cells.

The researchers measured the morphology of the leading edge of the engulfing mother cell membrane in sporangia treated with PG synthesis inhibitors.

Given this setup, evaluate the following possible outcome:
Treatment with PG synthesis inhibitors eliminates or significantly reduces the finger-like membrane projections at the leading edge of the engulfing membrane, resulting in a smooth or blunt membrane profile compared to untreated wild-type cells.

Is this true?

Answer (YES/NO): NO